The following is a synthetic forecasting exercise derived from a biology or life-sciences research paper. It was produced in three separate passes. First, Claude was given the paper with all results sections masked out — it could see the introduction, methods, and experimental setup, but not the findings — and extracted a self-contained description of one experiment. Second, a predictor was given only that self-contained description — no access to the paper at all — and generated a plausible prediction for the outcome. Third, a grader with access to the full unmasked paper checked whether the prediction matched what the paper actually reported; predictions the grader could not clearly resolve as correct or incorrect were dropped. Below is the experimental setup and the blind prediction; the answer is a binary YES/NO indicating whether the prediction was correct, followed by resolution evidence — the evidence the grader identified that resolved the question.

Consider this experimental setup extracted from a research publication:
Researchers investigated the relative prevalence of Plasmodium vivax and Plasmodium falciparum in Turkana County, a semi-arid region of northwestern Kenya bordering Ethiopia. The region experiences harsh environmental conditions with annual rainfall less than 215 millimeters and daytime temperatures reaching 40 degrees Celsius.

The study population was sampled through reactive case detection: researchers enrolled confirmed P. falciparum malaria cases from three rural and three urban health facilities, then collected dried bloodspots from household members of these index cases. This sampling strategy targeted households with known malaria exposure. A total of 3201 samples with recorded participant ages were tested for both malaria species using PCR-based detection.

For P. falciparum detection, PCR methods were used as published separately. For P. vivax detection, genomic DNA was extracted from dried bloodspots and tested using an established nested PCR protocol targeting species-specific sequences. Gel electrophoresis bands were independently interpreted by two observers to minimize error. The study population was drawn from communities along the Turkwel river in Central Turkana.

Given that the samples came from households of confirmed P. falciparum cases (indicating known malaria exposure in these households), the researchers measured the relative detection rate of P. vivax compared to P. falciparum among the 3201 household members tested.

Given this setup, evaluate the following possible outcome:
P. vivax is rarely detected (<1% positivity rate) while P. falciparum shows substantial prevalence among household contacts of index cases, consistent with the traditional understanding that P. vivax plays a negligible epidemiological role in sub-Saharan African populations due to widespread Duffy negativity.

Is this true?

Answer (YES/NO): NO